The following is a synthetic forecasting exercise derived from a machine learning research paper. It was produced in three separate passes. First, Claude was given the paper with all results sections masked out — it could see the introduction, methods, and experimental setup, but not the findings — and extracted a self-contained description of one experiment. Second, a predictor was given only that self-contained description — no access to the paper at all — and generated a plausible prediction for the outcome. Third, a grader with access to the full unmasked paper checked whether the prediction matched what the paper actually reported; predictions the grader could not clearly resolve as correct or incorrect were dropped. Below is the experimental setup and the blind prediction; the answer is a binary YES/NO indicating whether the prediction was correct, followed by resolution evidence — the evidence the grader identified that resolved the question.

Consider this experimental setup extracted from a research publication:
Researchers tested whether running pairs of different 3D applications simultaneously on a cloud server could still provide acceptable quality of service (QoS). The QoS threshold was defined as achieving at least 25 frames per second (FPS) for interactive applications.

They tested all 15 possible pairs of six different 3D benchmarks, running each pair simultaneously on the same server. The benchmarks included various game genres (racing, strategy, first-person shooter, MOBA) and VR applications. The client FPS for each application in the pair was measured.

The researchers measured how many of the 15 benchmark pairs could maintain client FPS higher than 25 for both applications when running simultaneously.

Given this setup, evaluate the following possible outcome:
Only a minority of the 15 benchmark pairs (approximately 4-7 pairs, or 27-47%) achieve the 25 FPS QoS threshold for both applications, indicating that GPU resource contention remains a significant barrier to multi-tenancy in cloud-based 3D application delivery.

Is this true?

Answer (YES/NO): NO